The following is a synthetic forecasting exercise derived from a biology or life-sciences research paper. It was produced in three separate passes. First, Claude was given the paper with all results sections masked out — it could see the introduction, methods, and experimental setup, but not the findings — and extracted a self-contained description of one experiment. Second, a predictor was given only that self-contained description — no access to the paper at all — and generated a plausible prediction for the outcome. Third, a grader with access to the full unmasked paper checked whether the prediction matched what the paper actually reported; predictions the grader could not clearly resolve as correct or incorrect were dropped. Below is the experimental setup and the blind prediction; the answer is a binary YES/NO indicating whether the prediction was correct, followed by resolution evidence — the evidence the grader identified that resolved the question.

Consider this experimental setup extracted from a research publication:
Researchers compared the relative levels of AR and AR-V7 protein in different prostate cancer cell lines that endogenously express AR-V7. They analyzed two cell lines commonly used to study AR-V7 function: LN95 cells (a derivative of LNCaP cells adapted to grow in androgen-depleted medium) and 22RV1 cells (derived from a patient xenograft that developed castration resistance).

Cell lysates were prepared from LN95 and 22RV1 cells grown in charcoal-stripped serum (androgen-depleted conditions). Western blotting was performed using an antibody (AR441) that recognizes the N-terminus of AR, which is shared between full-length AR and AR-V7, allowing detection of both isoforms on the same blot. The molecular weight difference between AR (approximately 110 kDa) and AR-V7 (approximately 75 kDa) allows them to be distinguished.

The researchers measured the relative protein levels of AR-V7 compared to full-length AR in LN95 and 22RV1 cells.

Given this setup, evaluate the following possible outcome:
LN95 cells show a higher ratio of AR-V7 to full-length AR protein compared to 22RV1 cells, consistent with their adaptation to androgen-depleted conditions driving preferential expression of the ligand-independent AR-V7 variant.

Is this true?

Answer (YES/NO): NO